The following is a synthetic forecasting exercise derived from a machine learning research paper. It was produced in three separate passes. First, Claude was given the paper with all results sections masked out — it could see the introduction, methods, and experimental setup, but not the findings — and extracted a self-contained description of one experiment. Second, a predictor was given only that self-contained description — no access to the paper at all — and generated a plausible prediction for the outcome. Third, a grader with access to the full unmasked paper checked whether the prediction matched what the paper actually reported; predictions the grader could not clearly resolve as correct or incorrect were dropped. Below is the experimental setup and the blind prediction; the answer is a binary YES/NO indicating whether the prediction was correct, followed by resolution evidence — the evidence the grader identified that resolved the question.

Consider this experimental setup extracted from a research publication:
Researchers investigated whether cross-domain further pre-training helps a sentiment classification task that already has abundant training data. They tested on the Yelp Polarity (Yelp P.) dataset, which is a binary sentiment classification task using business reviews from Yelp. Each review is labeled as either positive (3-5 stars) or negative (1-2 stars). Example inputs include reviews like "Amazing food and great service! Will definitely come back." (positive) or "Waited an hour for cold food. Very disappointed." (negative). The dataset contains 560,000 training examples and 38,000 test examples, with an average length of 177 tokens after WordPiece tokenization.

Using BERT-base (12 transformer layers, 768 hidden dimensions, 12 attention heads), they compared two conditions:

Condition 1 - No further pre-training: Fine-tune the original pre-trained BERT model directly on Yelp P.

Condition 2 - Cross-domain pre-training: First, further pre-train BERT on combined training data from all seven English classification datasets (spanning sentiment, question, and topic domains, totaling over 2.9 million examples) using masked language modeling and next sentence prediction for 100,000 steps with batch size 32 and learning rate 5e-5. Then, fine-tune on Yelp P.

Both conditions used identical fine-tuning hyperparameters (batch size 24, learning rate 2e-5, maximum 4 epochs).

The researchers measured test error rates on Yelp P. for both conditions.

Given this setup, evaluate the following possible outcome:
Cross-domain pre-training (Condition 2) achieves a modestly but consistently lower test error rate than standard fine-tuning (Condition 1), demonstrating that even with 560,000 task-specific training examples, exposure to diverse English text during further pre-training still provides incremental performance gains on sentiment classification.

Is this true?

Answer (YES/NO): YES